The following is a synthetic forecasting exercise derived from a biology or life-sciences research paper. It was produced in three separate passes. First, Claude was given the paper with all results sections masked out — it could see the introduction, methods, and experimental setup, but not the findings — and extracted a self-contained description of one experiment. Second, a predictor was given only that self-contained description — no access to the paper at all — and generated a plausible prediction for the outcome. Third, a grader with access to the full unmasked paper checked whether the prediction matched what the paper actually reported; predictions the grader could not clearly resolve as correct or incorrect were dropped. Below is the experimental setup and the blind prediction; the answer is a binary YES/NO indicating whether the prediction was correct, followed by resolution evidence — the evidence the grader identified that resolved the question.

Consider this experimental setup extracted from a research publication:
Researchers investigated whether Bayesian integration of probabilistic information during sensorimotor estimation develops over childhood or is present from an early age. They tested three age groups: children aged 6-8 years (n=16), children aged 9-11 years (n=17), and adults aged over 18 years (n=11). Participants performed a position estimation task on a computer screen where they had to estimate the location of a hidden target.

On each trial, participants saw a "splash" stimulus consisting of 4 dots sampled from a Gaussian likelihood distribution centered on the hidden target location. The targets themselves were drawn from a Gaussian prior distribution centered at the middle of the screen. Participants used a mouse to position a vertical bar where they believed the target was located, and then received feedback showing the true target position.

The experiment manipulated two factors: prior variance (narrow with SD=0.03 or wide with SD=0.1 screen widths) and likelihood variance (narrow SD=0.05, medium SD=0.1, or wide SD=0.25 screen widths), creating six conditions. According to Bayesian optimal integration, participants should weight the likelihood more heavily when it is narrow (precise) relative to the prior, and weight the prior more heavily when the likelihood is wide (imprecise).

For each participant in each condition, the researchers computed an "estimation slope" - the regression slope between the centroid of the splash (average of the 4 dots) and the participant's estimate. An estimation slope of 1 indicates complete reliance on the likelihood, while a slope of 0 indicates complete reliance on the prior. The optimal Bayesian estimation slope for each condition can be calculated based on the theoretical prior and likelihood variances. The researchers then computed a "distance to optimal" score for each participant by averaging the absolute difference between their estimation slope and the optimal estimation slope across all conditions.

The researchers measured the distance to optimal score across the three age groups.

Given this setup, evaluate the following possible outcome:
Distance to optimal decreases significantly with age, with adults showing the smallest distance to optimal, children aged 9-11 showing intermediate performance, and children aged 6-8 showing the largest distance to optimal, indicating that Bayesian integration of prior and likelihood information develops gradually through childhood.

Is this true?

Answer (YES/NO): YES